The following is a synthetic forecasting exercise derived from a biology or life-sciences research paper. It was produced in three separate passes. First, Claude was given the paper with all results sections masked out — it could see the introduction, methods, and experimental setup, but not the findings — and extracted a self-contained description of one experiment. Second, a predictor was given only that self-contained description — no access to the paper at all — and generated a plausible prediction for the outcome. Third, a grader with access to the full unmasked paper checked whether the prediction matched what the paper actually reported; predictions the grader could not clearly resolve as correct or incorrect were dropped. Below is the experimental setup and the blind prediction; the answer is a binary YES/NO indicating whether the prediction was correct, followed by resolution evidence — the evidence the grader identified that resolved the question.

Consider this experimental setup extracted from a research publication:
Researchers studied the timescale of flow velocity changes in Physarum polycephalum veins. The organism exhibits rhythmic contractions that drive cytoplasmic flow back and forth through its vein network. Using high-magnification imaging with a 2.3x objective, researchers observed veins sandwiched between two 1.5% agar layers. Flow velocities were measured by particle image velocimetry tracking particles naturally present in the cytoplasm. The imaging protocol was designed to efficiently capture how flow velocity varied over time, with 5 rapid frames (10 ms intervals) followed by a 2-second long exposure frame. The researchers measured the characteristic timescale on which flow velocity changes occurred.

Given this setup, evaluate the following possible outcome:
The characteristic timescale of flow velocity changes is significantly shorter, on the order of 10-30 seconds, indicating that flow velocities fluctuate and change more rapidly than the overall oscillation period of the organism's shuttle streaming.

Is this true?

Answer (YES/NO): NO